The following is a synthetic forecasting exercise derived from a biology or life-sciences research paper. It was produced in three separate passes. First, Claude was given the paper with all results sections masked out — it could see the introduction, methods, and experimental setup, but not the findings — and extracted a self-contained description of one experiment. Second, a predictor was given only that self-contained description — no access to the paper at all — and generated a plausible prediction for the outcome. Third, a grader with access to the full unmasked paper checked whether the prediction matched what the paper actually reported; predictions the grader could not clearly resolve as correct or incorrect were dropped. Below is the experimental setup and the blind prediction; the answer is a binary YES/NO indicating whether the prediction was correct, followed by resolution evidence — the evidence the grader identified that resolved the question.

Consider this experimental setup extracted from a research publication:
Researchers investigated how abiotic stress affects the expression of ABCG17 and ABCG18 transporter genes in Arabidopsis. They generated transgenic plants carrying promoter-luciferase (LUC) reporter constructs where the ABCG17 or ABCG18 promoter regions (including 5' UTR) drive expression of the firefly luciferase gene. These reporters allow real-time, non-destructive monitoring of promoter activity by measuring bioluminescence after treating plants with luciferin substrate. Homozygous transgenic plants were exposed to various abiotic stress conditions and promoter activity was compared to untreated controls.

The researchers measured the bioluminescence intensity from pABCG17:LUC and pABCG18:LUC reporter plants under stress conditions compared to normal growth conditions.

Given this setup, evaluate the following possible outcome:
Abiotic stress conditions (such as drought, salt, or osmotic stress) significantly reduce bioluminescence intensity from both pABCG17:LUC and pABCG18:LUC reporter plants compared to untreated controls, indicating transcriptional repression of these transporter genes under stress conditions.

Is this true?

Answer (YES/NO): YES